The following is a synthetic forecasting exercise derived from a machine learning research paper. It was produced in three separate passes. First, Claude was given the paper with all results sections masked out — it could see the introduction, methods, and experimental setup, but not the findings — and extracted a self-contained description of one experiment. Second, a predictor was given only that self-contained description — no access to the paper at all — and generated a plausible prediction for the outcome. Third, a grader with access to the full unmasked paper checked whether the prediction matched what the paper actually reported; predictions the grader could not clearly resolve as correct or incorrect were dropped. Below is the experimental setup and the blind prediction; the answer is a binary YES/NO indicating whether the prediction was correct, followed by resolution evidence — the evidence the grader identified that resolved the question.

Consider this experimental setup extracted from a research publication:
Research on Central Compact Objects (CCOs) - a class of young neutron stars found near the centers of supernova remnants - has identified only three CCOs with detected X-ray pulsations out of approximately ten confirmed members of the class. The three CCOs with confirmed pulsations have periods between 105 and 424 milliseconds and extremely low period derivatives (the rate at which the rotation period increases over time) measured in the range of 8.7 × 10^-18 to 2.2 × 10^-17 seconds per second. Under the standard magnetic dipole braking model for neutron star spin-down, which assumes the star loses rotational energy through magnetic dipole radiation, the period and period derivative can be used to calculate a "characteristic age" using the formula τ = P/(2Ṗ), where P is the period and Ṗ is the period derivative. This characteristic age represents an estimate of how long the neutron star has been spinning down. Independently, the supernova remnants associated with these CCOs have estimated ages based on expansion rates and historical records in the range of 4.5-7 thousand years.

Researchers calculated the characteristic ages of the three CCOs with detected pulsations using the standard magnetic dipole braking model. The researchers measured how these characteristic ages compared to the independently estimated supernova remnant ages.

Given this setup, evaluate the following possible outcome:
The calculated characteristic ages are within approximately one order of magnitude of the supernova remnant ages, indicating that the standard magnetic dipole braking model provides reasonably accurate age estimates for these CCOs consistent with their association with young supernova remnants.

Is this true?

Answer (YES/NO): NO